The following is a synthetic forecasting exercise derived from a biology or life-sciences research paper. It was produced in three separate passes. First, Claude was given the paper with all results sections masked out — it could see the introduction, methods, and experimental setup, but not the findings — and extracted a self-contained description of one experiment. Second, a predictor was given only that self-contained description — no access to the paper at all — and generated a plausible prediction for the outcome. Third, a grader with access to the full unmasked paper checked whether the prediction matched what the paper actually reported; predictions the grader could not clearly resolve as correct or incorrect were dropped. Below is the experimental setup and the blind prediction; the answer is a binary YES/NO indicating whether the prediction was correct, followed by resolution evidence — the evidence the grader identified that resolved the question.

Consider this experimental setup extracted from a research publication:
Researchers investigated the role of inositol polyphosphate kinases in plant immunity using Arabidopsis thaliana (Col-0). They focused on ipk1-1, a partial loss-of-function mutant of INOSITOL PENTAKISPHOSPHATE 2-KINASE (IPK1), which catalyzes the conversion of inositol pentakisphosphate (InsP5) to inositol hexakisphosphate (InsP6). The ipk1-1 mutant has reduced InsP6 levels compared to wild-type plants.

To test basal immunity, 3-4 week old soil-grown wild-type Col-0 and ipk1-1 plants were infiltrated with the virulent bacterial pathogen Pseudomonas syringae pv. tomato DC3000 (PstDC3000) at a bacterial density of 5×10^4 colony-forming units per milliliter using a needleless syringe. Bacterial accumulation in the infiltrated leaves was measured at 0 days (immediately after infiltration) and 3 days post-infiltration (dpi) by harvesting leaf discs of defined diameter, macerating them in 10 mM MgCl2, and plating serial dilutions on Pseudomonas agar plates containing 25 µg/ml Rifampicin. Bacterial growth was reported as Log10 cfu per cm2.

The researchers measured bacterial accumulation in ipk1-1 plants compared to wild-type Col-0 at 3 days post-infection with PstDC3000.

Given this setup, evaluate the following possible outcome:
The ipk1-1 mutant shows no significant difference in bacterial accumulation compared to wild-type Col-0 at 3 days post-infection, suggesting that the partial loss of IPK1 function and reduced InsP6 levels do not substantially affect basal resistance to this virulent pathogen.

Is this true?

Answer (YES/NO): NO